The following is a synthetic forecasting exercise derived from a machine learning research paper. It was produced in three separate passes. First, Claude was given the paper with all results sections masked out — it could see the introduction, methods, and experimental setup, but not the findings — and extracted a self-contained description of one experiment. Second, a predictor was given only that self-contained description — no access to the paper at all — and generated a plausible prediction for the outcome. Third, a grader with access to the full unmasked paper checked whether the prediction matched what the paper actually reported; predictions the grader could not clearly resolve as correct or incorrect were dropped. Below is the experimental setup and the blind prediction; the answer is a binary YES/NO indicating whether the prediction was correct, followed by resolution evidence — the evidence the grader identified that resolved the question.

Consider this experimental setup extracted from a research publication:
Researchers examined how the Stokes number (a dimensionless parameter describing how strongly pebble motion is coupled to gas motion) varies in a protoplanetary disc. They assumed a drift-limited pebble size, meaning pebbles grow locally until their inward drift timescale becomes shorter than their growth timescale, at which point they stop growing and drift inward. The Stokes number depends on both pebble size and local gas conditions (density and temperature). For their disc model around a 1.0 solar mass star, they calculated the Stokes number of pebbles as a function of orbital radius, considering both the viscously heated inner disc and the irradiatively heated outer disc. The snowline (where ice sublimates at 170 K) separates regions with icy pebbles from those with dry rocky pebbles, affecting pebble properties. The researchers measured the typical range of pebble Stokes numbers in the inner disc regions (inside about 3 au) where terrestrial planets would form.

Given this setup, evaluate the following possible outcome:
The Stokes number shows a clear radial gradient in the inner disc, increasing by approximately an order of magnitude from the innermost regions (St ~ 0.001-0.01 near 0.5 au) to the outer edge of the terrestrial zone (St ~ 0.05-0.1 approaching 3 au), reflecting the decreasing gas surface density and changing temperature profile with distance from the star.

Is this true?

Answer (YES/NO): NO